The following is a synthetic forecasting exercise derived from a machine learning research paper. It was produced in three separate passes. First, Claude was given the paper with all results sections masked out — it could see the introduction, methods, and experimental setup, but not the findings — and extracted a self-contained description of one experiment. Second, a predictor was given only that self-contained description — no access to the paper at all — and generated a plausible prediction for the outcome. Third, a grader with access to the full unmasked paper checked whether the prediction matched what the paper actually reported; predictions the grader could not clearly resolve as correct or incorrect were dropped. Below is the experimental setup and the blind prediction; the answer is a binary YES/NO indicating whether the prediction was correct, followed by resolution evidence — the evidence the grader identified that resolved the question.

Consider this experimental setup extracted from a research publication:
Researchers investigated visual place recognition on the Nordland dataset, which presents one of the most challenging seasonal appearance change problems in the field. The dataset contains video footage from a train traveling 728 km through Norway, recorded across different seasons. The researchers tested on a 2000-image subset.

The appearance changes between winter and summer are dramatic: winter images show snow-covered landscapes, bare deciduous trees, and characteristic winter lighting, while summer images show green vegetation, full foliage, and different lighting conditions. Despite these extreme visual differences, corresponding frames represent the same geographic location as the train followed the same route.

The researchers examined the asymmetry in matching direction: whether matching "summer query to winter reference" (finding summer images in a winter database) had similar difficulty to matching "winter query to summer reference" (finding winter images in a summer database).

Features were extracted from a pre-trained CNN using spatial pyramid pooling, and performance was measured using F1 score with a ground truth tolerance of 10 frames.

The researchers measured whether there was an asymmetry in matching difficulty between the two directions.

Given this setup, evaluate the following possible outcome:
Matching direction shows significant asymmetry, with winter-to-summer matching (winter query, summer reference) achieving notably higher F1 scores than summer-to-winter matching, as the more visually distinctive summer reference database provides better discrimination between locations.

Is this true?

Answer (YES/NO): YES